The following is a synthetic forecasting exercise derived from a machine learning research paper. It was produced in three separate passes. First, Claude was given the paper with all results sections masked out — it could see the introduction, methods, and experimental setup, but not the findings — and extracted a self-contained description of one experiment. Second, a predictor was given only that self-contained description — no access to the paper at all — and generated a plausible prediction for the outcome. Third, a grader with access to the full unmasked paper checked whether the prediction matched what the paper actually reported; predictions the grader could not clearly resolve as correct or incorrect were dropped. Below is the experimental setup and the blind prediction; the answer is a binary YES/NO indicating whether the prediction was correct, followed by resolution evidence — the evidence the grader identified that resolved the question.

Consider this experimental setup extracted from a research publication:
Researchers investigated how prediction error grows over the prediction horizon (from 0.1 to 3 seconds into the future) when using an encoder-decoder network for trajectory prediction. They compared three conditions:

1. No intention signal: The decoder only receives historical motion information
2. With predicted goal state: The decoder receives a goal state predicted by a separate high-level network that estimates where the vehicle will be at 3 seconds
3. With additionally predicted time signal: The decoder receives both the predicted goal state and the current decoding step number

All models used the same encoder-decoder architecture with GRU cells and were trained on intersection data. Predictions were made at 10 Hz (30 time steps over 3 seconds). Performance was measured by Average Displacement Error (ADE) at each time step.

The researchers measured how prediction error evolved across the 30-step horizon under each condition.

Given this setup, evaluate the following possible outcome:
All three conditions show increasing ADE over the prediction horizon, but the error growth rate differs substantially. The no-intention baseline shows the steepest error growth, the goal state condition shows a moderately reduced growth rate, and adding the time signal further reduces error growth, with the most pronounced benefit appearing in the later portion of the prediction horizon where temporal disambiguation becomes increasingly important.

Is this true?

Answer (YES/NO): NO